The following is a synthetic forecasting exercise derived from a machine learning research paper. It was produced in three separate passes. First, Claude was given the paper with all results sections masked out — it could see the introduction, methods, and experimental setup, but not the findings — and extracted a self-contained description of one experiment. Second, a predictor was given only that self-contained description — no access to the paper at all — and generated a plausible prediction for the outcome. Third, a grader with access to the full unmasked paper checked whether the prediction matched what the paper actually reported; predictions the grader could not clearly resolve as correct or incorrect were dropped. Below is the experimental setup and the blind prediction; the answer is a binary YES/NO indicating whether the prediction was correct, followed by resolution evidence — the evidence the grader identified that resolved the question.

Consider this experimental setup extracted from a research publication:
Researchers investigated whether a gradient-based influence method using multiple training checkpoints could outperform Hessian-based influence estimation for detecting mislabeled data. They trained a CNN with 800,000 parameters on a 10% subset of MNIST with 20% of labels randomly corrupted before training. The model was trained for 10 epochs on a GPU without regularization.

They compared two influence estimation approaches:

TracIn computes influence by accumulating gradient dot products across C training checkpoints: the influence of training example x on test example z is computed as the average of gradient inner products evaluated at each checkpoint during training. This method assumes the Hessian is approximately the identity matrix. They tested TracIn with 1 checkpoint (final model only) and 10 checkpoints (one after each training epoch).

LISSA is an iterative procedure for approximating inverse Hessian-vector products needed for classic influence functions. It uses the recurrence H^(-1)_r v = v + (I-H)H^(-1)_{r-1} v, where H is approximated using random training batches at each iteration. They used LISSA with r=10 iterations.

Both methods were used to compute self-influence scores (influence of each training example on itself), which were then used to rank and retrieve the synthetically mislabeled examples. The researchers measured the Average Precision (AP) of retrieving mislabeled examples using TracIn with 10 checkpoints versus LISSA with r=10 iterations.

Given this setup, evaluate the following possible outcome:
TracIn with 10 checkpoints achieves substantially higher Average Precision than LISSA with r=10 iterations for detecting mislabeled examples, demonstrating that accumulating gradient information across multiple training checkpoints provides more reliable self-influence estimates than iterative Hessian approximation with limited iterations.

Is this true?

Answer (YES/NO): YES